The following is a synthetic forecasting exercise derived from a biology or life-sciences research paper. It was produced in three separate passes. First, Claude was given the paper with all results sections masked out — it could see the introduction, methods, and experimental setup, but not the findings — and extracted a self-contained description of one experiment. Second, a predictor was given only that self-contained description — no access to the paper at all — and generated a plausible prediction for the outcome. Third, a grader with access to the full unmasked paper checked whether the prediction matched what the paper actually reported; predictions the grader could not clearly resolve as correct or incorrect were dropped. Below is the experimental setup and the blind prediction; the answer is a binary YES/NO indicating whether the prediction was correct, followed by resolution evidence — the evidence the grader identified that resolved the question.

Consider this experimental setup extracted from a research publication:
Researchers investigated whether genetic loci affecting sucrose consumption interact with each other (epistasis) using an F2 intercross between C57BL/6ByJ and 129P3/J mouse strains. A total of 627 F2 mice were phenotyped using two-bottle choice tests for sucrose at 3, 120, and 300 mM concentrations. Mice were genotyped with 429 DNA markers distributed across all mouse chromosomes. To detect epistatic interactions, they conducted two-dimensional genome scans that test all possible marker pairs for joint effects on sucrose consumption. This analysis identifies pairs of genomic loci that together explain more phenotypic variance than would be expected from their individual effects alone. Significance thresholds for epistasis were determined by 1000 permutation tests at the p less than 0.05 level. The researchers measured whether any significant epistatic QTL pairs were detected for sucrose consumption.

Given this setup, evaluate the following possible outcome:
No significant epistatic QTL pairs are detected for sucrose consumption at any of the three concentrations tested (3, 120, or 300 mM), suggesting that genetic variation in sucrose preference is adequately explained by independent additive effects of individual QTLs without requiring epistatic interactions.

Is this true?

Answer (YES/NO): NO